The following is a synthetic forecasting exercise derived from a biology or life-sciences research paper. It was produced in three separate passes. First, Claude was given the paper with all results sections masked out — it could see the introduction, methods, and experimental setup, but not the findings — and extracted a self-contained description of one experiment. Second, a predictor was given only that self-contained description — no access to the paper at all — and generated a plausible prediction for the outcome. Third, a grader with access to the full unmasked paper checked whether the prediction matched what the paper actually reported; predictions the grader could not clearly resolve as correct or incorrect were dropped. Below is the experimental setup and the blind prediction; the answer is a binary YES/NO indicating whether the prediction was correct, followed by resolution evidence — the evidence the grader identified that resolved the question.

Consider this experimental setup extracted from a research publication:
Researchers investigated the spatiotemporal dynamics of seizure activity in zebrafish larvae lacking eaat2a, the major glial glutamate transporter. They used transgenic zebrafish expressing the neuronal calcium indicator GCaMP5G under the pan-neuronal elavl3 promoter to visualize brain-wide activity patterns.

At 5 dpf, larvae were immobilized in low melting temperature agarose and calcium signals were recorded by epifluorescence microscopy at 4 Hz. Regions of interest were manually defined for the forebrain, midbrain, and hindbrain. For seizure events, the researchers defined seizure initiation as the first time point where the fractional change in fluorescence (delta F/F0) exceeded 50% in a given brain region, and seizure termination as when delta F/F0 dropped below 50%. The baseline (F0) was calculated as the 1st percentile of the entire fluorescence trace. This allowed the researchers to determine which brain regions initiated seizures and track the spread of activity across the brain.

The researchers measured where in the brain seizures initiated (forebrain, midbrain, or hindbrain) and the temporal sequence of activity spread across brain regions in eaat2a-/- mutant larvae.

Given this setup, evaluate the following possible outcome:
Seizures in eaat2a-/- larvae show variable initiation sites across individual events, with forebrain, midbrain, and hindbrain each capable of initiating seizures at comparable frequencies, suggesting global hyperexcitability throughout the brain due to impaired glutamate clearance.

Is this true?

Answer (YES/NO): NO